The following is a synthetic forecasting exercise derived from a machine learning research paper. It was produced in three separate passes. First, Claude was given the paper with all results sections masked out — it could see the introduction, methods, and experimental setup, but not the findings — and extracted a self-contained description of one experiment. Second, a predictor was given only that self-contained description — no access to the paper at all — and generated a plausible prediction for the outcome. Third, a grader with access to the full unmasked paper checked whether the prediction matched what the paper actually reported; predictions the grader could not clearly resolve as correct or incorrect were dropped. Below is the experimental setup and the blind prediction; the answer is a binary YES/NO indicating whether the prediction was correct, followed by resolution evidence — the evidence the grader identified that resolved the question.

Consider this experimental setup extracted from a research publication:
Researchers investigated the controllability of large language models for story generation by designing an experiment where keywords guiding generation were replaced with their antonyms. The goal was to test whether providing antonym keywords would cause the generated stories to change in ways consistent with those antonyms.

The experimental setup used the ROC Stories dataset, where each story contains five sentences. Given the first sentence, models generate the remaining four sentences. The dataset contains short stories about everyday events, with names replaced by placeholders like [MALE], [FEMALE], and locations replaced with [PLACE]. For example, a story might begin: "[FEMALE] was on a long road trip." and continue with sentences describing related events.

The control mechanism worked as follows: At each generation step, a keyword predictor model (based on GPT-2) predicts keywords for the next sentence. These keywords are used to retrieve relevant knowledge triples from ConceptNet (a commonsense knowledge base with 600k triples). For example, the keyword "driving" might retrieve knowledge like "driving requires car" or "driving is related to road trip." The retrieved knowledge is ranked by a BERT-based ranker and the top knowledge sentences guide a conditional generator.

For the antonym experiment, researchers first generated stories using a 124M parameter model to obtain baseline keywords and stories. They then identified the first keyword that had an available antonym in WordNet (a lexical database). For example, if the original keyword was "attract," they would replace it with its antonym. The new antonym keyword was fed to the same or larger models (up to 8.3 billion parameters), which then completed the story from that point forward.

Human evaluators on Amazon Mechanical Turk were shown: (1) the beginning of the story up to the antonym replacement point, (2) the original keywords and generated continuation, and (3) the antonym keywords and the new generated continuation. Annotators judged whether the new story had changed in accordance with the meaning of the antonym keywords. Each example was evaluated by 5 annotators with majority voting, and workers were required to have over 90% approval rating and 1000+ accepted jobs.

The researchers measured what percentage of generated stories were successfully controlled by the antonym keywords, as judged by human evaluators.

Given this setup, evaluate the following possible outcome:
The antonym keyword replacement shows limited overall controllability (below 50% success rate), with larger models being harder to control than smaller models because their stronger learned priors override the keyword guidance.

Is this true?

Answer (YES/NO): NO